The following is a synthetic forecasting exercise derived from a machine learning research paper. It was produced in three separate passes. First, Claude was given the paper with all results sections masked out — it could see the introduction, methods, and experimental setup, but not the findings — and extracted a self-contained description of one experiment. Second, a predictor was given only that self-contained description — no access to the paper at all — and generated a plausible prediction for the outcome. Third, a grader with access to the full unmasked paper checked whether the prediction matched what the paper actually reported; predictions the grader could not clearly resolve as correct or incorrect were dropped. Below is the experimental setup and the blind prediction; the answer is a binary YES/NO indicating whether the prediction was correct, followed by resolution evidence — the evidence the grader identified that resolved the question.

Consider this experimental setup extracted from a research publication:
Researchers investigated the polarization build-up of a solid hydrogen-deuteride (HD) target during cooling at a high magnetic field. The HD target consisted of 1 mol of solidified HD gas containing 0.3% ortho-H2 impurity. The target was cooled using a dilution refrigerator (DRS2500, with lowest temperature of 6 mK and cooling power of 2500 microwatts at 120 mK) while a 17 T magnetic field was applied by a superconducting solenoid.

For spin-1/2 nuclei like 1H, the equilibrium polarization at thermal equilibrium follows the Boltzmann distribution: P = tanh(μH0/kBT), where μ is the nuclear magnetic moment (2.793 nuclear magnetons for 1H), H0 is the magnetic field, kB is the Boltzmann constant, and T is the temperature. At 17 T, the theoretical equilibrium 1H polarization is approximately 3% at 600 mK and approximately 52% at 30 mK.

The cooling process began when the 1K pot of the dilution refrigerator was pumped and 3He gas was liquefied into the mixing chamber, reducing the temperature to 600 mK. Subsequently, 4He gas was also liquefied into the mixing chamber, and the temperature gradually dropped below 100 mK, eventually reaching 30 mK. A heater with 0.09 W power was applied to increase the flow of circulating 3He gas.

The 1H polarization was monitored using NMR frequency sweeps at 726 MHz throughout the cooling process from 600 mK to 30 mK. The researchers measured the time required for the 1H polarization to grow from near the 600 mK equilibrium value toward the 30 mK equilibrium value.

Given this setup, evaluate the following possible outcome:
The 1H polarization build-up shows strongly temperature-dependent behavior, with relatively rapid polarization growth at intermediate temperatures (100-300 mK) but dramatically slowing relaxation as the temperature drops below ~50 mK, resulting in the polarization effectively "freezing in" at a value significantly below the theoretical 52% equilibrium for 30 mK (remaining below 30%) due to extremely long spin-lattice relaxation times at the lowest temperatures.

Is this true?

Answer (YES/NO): NO